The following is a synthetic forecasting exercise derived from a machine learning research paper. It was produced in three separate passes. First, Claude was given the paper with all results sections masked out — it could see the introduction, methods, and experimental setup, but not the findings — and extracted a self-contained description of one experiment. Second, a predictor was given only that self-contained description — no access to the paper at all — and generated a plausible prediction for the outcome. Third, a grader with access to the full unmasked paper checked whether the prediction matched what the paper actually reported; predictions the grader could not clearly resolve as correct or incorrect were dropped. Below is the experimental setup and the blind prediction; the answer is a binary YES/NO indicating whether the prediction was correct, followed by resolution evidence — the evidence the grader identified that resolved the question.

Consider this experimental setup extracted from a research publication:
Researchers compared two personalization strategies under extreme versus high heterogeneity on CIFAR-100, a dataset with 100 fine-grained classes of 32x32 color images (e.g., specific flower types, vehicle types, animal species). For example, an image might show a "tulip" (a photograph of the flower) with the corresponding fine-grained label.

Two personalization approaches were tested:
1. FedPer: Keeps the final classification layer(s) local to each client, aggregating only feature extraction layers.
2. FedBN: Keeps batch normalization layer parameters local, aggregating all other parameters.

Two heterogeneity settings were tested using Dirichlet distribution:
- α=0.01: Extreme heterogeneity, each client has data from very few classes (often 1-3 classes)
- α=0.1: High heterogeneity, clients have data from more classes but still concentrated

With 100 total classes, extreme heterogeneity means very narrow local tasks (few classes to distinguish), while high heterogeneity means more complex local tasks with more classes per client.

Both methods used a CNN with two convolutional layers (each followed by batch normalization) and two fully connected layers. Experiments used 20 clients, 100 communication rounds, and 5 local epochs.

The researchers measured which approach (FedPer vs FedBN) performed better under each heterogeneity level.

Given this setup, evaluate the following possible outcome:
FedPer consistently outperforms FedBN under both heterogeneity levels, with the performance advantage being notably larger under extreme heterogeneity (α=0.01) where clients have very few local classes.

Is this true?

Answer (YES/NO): NO